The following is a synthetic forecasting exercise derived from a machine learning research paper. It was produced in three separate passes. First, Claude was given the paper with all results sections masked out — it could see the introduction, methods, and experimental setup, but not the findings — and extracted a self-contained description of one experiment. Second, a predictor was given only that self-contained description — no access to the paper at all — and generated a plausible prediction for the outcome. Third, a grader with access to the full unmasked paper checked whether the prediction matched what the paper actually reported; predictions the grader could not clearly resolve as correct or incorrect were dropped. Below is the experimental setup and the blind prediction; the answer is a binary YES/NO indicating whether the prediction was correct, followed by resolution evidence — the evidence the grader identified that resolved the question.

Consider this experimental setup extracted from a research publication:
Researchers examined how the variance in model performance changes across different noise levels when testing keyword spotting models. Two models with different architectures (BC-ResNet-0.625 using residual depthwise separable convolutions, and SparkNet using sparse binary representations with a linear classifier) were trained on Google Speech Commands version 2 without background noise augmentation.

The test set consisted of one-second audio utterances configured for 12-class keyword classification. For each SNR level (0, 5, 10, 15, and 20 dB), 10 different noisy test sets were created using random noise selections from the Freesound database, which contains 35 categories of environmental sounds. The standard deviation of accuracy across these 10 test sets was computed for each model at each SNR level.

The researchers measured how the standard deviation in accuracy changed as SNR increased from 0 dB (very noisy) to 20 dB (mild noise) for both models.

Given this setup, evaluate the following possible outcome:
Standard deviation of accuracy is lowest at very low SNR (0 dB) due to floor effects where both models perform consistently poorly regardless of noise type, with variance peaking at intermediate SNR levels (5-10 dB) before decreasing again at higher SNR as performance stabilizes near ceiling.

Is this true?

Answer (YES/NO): NO